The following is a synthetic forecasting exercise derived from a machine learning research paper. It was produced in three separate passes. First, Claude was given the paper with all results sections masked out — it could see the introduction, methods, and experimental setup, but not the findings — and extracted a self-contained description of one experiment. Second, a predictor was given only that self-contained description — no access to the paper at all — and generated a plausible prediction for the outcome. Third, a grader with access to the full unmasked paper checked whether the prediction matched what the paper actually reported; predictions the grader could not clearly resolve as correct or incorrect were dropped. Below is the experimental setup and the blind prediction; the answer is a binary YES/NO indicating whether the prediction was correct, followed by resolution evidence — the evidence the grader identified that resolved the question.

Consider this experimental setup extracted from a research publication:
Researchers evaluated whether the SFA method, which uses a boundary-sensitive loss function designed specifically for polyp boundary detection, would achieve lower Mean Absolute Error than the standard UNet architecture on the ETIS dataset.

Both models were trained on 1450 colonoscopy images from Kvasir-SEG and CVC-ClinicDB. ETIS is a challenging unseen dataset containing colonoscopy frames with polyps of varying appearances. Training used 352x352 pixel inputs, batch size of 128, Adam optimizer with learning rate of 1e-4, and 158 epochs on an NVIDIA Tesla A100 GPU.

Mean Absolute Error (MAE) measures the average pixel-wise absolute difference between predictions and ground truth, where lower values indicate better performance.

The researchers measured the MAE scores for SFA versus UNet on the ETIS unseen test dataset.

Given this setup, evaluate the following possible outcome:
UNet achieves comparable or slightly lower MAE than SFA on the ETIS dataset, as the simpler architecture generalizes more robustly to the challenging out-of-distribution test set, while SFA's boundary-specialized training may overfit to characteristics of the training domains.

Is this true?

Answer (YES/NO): NO